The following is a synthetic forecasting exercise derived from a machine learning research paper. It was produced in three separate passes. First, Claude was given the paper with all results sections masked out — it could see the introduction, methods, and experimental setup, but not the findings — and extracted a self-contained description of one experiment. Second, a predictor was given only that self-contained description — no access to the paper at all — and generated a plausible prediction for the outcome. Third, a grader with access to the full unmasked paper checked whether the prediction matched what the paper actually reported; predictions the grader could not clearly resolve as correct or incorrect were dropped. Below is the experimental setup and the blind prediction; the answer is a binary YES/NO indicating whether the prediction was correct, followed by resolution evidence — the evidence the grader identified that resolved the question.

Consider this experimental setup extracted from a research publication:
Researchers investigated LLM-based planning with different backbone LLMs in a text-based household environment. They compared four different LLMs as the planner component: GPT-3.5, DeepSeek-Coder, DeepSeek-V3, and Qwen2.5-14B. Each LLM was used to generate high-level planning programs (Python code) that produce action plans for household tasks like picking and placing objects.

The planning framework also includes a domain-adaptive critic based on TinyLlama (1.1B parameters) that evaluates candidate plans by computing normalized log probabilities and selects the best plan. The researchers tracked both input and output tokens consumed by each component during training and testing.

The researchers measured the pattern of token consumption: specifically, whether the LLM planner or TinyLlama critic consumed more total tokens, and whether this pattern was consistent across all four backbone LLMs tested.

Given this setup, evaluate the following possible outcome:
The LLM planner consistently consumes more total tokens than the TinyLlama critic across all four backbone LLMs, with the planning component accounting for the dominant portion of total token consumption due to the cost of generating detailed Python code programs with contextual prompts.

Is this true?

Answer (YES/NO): NO